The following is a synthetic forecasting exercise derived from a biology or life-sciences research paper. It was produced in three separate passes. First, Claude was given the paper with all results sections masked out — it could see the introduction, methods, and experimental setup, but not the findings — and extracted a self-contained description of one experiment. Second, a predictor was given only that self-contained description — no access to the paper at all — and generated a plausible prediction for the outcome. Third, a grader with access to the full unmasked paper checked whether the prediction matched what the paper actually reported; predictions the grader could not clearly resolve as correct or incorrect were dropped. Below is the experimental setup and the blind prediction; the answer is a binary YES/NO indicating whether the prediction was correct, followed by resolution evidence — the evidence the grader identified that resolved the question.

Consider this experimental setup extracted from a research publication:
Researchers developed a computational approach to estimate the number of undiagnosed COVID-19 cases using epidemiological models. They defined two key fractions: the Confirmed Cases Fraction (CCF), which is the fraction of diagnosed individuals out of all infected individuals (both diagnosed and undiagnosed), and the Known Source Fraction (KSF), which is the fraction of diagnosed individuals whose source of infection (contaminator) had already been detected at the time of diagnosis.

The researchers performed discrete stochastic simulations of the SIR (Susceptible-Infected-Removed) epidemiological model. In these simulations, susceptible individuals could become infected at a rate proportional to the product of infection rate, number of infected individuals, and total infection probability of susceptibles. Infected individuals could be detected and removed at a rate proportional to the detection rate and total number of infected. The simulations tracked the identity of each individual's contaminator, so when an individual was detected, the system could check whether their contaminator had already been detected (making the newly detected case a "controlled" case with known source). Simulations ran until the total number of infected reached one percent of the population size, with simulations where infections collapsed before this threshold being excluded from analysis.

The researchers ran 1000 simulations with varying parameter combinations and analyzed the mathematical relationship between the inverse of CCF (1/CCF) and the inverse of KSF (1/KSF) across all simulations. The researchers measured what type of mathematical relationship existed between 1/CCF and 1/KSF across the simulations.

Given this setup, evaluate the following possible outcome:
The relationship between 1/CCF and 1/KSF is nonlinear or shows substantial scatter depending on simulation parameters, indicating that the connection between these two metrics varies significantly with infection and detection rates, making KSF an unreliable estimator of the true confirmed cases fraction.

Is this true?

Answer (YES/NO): NO